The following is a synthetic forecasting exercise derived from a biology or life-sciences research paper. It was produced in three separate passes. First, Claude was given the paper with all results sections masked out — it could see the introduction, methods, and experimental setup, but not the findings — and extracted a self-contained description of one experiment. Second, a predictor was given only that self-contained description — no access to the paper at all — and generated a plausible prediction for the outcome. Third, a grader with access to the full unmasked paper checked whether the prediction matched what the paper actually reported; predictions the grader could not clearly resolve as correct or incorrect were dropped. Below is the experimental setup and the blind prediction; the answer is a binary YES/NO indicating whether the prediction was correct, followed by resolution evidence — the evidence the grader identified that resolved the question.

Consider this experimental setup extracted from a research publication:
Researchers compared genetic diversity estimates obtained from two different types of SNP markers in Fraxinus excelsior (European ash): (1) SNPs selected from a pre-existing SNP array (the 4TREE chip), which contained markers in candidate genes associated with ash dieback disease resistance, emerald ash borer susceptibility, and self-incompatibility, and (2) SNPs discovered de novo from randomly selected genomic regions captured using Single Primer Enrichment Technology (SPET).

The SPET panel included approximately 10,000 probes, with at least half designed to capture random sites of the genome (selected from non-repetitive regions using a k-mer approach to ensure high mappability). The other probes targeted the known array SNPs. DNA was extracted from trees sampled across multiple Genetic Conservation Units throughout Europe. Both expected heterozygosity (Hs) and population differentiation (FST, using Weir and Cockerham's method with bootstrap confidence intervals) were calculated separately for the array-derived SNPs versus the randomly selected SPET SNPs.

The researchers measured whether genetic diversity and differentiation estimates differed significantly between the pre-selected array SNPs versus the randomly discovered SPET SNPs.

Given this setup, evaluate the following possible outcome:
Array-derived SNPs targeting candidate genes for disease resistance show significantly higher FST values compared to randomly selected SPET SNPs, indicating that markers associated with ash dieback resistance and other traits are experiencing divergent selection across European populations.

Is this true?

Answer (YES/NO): NO